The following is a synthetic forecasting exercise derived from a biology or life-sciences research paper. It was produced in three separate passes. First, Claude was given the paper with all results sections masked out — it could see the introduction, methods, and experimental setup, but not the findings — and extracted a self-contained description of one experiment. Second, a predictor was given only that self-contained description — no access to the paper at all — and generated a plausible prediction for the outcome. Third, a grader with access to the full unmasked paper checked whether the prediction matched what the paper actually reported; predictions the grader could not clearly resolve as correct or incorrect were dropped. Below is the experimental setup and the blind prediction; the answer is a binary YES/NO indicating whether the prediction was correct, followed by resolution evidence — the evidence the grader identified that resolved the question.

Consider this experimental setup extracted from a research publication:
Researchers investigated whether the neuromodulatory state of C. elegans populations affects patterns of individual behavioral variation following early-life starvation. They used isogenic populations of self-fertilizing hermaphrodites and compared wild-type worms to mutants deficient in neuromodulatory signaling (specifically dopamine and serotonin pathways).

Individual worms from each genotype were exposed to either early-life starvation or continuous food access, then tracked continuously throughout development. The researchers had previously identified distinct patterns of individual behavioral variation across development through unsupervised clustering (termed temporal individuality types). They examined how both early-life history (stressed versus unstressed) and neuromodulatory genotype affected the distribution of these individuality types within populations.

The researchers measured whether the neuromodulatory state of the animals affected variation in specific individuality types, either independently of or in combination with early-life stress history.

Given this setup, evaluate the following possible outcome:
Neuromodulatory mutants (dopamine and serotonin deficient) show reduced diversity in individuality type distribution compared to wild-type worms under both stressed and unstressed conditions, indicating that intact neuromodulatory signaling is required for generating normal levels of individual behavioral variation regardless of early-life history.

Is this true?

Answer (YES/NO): NO